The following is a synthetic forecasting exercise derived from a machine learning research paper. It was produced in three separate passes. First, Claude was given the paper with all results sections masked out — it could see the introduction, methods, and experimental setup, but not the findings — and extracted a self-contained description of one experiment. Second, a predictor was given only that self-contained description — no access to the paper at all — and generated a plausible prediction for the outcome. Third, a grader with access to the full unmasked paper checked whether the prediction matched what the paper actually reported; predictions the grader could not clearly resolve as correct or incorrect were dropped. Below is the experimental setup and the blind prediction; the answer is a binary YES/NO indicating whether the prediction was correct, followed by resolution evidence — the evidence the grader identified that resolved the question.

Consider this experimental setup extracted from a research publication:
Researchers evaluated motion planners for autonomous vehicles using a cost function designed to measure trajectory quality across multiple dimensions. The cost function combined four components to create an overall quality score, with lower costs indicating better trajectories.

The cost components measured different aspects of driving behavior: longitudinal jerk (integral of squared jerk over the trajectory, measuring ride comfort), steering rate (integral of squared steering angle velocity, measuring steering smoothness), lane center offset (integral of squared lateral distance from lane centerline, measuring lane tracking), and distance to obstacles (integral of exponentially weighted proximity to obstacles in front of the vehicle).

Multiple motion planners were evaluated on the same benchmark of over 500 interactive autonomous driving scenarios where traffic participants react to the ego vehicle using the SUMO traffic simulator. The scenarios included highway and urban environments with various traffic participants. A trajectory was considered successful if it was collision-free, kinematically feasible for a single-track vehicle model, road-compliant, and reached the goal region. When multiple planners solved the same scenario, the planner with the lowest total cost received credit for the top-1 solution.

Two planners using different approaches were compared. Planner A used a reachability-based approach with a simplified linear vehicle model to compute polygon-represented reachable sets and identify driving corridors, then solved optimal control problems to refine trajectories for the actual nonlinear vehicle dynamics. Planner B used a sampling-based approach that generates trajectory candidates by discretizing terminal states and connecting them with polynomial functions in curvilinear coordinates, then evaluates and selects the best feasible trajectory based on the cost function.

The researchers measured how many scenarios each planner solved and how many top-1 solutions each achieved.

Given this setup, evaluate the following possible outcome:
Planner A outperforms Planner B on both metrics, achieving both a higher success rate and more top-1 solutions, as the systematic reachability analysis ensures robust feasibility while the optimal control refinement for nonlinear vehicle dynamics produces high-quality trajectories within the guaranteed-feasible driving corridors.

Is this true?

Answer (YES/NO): NO